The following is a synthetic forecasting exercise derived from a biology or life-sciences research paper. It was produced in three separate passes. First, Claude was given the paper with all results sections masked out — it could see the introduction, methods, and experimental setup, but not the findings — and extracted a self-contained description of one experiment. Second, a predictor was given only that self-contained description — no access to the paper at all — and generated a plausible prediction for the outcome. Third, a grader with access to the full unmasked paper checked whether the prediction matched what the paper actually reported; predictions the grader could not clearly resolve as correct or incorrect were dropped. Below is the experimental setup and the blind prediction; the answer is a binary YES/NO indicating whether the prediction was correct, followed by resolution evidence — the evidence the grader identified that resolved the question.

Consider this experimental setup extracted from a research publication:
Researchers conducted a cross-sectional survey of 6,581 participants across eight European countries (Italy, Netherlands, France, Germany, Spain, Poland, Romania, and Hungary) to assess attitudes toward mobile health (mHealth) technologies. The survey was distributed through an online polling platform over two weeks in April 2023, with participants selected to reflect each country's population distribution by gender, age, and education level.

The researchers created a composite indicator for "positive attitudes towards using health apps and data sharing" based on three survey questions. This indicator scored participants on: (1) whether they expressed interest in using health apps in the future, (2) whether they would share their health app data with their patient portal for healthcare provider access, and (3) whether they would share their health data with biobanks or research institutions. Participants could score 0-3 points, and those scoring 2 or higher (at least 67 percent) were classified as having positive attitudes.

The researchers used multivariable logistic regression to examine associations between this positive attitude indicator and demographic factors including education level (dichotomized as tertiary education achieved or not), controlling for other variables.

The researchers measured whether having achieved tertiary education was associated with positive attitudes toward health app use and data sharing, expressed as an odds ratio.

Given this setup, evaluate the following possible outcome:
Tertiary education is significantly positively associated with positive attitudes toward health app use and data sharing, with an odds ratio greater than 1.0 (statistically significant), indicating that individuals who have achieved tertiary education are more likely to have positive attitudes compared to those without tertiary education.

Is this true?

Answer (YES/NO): YES